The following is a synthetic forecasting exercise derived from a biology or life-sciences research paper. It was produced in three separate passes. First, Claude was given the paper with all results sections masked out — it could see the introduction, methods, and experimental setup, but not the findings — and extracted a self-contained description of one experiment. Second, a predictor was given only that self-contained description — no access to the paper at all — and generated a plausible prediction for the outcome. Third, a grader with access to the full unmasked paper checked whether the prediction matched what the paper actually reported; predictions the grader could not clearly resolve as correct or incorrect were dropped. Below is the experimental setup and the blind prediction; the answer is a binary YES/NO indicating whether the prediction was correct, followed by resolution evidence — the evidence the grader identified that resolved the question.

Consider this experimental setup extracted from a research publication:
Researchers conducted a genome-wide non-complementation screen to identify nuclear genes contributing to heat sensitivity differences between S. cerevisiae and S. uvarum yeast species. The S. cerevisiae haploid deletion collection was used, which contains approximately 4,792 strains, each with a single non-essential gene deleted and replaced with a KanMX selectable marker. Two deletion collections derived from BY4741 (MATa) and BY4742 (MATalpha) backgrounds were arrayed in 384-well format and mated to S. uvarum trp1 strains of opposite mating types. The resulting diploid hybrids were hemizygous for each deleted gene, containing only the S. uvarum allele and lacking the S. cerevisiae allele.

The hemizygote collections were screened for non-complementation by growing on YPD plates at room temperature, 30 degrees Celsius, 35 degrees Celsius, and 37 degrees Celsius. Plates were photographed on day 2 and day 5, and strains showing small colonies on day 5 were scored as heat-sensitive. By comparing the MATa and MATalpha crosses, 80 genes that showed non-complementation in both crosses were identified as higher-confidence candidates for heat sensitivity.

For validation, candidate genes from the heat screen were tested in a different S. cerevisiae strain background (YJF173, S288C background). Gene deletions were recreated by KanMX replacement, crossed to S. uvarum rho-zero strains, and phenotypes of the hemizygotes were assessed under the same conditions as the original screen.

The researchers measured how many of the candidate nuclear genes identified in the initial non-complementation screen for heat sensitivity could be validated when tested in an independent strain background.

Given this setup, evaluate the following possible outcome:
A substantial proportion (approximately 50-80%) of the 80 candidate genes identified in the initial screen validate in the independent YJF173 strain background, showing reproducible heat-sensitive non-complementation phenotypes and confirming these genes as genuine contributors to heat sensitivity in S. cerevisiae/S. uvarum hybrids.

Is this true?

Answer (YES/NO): NO